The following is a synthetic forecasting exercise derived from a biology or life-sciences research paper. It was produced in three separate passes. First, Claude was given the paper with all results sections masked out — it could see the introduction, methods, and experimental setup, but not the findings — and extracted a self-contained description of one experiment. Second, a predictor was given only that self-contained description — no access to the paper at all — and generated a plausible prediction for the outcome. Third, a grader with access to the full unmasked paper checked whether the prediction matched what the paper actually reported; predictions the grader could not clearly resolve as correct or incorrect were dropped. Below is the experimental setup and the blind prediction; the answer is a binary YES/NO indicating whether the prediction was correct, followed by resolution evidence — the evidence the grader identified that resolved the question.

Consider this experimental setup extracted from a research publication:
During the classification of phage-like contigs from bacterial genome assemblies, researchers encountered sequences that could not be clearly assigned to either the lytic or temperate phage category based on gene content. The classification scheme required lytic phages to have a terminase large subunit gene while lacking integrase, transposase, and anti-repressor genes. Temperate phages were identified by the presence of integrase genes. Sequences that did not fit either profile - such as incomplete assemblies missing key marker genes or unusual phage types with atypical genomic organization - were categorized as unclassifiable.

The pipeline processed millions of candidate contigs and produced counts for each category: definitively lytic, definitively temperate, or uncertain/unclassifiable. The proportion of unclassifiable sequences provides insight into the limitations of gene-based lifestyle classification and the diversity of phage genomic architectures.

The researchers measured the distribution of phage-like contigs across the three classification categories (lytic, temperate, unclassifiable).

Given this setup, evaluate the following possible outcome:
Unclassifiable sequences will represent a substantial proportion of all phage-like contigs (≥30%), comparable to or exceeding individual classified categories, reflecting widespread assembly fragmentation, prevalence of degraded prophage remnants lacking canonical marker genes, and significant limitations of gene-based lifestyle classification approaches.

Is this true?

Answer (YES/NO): YES